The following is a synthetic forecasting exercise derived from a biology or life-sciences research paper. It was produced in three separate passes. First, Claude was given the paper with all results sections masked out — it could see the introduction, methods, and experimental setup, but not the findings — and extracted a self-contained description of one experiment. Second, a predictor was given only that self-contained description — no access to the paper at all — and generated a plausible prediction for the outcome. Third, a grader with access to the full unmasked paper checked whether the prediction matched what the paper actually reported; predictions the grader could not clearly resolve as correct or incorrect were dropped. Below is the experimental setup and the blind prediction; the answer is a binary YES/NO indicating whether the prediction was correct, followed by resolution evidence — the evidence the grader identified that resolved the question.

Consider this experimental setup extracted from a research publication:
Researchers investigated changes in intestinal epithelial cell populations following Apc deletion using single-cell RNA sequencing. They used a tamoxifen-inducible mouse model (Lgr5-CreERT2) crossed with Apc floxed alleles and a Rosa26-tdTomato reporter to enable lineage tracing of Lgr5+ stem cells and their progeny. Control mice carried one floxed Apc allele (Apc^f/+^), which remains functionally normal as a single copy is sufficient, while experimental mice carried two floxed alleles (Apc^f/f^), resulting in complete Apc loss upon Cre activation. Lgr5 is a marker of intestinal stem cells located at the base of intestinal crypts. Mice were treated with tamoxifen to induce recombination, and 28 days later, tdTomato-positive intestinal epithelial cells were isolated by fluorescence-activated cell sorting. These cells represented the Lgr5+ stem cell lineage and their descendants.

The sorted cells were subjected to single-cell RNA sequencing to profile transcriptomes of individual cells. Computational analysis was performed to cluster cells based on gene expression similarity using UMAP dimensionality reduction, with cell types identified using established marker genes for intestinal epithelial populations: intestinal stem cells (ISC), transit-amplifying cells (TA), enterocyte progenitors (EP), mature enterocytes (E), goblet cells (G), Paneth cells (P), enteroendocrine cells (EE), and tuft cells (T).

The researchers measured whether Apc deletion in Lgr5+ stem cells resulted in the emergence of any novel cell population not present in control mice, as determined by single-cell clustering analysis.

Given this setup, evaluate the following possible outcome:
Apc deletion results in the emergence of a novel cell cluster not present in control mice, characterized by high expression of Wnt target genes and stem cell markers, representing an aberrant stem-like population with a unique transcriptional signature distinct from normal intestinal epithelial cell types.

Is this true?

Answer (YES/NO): YES